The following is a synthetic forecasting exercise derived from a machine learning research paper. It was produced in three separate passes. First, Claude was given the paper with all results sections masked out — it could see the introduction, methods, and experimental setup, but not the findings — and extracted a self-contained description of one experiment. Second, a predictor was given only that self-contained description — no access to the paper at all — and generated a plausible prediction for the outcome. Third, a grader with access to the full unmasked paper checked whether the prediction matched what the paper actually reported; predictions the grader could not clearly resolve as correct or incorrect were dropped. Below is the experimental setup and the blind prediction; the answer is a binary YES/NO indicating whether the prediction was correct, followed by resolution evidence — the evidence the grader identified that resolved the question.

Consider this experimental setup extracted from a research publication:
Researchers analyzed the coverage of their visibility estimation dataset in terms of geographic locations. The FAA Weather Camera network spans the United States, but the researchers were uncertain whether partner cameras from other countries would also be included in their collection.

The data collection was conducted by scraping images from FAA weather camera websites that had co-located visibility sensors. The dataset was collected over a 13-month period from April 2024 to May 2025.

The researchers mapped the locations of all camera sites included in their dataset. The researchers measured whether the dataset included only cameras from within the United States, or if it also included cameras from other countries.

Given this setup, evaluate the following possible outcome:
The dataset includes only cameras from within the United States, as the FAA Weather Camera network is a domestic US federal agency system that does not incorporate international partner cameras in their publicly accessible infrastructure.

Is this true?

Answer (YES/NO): NO